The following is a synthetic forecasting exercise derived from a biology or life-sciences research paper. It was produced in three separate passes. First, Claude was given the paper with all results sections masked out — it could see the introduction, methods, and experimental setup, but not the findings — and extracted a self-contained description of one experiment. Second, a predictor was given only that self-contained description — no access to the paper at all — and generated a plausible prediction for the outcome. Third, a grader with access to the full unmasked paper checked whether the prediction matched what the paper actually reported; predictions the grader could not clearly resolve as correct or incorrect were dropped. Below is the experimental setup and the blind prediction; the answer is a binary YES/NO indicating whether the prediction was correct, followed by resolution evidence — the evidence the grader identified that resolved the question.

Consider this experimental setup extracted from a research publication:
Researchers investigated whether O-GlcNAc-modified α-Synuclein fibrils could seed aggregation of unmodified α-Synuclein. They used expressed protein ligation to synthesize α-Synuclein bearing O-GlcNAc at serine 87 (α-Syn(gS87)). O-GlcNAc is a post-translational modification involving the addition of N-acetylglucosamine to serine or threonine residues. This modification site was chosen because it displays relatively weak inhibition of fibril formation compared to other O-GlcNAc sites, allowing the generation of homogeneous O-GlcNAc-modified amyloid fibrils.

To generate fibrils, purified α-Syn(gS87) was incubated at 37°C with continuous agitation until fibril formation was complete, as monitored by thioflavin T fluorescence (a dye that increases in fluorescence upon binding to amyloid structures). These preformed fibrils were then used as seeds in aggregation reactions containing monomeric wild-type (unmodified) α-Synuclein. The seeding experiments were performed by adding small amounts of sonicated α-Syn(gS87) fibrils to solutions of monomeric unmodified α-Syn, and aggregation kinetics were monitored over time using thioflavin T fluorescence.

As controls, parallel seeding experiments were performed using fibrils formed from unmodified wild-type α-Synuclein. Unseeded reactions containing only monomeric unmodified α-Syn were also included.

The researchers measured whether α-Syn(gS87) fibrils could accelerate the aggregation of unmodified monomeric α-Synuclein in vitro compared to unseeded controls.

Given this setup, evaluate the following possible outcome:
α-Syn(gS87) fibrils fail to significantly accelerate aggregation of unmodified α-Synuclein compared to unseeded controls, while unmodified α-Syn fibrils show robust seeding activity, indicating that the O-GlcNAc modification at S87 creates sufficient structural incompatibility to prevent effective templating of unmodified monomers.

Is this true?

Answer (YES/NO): NO